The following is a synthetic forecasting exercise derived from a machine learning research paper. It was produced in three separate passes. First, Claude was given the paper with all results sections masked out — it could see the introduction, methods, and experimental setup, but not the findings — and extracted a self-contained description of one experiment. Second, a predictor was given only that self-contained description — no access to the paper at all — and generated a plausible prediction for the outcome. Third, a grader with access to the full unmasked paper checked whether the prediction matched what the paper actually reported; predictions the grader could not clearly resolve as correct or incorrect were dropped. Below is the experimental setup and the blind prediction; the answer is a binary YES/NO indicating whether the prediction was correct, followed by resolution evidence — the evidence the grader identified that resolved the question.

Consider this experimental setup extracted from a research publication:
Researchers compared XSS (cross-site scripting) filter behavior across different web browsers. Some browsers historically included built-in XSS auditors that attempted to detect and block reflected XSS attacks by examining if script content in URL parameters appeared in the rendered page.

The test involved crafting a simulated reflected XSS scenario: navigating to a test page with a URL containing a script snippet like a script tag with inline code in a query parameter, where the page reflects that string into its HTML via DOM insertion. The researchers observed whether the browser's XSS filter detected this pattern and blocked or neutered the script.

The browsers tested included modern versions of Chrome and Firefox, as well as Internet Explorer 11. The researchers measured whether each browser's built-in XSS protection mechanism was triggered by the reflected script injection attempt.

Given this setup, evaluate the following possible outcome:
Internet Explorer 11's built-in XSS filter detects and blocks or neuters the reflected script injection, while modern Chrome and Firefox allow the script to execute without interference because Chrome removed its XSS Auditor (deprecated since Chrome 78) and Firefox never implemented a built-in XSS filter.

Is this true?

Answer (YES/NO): YES